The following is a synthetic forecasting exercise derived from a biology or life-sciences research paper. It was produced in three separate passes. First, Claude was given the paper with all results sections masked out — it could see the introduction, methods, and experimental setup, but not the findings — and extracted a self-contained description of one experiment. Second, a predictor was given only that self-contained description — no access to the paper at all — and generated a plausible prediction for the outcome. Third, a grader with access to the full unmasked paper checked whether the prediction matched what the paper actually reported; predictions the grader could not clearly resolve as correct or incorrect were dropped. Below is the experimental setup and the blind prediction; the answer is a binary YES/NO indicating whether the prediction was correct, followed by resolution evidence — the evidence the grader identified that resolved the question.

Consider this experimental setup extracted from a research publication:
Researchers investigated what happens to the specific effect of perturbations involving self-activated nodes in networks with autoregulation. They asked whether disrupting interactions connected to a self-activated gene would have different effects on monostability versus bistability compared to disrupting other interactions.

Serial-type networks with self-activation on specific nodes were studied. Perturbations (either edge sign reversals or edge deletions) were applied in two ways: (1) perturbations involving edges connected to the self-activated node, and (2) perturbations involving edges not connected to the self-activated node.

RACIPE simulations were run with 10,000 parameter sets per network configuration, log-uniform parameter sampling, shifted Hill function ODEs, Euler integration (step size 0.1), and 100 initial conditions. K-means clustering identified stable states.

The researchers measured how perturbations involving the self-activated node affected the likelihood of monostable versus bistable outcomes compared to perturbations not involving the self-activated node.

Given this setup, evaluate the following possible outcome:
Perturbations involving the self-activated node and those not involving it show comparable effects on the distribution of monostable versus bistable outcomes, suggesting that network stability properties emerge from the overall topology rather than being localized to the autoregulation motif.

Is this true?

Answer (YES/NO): NO